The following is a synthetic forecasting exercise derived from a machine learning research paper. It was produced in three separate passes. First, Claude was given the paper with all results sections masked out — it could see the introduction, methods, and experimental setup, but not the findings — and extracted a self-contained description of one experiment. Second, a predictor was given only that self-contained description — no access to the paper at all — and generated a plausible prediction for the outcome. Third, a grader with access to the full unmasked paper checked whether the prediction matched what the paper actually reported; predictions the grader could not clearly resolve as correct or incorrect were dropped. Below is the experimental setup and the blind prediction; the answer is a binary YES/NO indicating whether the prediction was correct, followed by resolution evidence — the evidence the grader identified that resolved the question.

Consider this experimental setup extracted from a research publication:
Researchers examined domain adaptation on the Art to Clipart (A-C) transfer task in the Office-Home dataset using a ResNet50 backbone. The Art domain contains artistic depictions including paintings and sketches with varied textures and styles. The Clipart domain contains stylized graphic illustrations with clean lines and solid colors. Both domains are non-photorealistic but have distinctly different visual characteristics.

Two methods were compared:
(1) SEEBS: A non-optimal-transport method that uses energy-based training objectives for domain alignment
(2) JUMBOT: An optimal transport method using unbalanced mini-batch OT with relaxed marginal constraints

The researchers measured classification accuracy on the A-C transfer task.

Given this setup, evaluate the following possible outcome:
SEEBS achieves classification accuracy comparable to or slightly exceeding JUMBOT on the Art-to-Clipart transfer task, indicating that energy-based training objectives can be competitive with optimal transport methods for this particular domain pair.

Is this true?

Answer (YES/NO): NO